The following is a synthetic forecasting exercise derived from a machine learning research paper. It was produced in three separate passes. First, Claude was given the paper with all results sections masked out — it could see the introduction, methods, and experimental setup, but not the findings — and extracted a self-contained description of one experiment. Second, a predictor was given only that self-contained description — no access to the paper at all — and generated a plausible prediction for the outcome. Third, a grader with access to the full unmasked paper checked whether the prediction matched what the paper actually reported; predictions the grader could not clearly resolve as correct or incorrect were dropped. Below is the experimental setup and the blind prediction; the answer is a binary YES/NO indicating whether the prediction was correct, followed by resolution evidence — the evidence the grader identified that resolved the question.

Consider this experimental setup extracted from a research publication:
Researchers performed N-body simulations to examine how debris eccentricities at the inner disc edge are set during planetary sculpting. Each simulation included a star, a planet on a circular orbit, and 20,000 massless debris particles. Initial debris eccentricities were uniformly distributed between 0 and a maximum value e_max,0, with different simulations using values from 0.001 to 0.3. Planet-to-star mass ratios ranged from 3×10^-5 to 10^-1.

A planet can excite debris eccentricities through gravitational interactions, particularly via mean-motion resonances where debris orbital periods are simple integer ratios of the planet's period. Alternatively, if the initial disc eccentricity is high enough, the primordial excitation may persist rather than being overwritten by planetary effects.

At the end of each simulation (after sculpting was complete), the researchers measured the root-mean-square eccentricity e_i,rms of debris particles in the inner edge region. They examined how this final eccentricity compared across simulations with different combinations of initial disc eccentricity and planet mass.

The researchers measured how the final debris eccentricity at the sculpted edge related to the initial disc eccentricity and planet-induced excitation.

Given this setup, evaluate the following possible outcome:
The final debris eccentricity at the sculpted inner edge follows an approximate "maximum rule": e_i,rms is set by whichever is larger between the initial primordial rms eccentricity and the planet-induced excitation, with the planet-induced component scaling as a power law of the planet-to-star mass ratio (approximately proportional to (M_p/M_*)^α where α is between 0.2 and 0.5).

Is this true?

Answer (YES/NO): YES